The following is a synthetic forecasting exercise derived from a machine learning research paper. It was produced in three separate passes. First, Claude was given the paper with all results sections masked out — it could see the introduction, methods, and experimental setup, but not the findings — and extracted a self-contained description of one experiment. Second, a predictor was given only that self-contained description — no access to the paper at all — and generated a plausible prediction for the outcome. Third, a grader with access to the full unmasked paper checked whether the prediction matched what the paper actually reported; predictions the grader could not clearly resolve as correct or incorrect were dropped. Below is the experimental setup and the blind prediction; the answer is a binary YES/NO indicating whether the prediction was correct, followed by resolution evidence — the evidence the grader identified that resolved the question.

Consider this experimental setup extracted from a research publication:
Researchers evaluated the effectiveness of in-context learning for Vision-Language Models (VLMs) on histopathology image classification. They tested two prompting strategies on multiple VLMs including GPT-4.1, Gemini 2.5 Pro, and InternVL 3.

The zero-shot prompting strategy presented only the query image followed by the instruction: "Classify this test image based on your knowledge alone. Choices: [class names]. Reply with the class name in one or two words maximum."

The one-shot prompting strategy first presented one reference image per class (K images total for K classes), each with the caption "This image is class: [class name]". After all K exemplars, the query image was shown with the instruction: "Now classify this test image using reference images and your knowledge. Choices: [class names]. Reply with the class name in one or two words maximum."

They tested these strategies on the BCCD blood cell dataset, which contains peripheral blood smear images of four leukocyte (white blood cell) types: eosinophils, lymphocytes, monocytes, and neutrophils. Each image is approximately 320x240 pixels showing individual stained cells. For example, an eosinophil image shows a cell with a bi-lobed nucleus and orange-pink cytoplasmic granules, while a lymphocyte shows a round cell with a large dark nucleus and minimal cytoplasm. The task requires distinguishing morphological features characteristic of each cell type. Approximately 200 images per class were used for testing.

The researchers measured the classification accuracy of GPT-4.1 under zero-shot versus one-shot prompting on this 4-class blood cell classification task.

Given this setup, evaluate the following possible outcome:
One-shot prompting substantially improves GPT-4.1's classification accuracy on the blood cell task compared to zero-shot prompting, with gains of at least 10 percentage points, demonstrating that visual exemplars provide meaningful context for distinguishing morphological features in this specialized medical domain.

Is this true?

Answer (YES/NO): YES